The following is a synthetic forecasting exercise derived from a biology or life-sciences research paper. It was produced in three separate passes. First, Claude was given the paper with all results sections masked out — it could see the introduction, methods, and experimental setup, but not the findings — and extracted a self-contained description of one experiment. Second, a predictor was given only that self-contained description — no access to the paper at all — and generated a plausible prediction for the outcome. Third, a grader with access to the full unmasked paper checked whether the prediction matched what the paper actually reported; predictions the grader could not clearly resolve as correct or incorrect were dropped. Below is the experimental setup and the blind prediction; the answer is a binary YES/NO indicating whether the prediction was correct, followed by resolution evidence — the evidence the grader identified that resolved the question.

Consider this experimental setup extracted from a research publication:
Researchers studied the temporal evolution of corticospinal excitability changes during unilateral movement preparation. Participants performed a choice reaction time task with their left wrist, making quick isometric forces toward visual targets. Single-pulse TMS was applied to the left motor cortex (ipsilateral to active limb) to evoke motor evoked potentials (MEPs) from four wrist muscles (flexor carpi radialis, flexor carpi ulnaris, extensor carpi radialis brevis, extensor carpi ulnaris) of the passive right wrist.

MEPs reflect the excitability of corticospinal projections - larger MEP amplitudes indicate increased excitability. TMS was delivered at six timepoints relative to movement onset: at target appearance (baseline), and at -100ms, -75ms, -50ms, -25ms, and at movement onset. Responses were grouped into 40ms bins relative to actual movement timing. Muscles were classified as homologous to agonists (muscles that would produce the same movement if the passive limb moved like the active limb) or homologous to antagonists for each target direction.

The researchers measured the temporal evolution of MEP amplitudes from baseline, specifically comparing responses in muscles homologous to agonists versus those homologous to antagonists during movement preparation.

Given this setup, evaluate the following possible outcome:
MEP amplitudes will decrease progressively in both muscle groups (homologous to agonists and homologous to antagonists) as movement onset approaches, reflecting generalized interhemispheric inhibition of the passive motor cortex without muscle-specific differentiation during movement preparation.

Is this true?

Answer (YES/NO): NO